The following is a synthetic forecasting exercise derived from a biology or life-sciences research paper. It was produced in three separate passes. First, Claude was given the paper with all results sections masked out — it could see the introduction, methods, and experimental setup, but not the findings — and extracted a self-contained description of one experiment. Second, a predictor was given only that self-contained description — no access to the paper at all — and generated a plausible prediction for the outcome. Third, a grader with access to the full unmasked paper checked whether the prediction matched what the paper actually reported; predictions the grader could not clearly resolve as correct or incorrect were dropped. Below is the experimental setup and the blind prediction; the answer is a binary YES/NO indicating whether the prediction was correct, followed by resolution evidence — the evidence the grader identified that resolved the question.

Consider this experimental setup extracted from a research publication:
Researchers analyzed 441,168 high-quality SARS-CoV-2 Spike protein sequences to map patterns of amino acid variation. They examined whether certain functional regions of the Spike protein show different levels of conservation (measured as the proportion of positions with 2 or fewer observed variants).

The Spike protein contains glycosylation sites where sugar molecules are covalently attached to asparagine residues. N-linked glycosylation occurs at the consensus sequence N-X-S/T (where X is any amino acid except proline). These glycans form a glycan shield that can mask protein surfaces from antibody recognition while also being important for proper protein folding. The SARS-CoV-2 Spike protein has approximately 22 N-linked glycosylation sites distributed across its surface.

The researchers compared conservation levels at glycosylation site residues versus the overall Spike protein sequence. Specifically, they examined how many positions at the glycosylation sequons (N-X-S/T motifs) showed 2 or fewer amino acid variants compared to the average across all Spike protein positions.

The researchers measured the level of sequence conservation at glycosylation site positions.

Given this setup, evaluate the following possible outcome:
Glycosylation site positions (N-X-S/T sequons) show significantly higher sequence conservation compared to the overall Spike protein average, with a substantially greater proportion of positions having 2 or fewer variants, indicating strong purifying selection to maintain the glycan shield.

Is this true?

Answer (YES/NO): NO